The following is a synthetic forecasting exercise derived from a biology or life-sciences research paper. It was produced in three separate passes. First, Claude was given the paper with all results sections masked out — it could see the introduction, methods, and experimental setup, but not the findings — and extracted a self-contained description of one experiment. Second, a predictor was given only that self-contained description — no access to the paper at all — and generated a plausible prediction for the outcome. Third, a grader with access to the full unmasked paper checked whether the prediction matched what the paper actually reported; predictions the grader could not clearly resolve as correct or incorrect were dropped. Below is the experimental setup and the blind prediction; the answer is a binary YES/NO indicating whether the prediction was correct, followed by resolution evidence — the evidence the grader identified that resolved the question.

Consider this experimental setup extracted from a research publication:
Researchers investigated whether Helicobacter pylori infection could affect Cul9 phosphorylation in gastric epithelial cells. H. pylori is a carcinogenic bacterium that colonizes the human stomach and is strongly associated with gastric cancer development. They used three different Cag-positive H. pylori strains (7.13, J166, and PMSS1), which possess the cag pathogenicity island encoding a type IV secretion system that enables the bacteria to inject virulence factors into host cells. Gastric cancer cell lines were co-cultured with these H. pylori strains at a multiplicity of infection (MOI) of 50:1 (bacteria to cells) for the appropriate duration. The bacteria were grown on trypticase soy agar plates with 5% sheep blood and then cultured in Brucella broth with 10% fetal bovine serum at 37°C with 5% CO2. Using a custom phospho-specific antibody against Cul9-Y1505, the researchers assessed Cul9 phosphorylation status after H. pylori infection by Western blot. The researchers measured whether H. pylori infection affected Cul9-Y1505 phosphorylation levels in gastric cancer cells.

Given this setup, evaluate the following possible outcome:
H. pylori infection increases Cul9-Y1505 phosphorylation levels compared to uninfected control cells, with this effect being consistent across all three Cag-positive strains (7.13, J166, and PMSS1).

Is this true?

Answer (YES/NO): NO